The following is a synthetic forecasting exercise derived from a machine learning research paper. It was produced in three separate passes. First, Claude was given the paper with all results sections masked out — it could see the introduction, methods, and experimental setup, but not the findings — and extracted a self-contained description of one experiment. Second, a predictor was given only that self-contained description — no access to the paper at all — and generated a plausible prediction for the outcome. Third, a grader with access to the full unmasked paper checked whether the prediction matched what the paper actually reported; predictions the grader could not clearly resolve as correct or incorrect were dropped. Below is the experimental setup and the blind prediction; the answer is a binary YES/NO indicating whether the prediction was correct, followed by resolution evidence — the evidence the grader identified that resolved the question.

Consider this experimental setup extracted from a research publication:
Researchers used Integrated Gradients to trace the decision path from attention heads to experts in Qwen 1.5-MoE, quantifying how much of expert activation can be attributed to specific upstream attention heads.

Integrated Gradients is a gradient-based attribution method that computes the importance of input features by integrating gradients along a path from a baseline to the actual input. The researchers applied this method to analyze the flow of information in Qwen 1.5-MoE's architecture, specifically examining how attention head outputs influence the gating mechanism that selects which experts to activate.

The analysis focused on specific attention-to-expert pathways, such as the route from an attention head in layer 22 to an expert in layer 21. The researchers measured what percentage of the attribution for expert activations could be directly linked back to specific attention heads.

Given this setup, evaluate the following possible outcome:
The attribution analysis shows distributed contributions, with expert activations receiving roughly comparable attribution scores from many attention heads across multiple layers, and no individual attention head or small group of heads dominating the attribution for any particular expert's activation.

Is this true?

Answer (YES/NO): NO